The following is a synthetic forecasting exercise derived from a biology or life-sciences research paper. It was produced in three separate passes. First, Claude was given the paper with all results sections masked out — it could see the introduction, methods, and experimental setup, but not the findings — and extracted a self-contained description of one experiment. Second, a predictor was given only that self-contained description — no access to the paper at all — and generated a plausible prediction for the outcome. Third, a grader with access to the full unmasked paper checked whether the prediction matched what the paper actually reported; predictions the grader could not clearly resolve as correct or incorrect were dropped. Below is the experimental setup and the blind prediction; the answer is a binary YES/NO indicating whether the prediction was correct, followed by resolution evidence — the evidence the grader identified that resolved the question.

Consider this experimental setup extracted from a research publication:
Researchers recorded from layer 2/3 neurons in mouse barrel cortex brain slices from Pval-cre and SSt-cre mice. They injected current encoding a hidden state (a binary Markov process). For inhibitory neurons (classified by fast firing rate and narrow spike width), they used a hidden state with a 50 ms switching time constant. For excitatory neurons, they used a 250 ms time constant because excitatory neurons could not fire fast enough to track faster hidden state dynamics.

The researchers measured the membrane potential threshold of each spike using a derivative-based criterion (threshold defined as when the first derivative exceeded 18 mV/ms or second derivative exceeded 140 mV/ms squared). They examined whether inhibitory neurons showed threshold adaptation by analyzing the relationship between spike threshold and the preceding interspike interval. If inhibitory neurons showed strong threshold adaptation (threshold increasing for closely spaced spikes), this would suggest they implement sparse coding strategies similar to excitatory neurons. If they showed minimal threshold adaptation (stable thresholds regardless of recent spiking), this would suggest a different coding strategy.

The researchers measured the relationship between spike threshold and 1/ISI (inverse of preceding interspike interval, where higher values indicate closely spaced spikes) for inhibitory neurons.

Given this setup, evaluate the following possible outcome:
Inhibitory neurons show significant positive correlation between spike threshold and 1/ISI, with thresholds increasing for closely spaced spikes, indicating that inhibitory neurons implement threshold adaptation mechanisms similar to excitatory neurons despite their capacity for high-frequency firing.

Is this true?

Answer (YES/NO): YES